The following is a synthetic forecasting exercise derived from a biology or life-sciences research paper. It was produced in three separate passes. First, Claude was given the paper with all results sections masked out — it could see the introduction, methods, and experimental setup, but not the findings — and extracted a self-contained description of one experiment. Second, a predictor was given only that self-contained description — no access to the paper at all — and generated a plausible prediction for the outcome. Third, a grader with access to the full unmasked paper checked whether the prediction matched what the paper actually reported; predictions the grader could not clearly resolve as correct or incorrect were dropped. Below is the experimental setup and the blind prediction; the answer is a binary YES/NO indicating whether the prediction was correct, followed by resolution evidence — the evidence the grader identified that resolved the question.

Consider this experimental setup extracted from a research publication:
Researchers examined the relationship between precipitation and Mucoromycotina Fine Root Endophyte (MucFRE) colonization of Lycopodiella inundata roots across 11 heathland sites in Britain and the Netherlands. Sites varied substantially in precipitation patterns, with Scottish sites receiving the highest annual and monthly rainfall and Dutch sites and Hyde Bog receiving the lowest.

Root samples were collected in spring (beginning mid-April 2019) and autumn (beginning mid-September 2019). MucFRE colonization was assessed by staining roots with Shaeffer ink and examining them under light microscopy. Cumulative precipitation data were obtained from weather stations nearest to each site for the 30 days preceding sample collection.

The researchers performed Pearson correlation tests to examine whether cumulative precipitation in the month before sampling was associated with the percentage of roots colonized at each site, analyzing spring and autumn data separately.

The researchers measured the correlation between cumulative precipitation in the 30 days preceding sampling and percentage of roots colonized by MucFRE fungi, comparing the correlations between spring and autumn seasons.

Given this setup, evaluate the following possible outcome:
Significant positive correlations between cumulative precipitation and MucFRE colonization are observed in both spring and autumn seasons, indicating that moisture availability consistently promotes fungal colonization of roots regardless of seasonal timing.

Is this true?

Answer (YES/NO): NO